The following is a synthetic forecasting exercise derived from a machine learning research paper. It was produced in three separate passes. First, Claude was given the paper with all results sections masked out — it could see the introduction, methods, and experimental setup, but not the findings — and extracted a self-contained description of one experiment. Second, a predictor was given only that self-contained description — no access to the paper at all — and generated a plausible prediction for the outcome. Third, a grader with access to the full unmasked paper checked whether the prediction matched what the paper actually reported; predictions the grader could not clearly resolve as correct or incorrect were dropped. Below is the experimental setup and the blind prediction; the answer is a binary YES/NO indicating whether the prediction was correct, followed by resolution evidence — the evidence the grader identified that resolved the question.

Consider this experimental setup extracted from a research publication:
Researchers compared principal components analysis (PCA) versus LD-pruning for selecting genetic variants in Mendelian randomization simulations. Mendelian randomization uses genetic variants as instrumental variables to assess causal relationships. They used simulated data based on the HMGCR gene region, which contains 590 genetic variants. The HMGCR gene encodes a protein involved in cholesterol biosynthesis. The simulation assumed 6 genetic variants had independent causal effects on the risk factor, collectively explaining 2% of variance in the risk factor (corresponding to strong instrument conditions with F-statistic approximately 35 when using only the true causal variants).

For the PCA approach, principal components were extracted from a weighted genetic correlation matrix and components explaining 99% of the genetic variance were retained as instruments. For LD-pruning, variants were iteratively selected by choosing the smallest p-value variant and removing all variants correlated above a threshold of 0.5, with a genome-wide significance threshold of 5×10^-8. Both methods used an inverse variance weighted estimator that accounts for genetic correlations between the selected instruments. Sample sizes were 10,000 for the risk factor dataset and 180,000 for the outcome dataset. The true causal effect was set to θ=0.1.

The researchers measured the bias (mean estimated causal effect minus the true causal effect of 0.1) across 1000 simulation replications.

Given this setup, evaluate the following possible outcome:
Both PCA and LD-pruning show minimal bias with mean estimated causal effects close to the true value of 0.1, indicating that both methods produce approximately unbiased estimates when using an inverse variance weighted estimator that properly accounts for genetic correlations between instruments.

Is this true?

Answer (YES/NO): YES